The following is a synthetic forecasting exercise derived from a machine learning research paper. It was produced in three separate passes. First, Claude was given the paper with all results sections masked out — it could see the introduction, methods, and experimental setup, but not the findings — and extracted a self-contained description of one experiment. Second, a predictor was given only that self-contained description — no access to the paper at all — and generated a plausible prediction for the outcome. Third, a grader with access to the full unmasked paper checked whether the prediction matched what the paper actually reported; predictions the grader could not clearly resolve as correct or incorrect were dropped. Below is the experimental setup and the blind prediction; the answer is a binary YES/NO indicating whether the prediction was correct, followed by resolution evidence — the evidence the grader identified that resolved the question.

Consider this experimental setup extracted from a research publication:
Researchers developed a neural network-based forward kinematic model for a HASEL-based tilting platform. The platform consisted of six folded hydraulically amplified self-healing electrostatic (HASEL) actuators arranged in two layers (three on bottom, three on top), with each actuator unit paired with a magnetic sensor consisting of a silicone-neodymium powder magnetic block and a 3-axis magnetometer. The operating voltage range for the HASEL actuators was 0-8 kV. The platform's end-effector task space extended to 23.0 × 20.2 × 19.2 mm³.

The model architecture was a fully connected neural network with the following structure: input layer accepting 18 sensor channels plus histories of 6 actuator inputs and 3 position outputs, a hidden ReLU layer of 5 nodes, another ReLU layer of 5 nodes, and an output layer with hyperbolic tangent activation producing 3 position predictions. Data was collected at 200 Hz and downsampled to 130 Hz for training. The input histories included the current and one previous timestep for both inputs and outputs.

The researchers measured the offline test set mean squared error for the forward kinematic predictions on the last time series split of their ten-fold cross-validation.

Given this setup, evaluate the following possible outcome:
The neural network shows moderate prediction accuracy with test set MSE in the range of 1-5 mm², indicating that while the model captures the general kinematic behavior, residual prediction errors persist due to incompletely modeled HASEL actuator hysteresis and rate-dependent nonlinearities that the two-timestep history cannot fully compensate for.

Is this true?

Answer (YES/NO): NO